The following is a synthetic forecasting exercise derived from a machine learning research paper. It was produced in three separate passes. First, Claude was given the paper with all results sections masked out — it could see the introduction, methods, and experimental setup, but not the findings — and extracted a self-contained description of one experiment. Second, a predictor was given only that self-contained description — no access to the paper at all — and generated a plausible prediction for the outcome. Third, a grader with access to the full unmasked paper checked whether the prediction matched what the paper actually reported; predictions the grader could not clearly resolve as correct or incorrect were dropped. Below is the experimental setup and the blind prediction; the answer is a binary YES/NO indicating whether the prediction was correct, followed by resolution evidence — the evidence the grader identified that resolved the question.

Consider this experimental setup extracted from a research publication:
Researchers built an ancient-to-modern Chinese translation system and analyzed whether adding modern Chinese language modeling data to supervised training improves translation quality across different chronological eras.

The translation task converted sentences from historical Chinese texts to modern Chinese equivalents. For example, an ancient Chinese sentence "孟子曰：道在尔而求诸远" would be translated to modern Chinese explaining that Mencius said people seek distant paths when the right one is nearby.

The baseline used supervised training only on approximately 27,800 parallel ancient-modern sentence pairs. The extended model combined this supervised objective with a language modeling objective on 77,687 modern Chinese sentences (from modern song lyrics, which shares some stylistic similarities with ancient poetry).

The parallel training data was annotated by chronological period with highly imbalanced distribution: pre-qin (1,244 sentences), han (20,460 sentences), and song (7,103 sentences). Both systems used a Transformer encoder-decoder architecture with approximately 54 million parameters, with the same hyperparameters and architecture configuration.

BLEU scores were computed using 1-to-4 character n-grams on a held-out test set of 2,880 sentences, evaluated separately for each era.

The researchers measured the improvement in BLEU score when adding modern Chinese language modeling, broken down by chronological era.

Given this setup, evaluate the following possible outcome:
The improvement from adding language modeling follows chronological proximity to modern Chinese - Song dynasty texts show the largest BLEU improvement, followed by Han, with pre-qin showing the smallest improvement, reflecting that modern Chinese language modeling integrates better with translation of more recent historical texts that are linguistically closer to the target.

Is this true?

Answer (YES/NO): YES